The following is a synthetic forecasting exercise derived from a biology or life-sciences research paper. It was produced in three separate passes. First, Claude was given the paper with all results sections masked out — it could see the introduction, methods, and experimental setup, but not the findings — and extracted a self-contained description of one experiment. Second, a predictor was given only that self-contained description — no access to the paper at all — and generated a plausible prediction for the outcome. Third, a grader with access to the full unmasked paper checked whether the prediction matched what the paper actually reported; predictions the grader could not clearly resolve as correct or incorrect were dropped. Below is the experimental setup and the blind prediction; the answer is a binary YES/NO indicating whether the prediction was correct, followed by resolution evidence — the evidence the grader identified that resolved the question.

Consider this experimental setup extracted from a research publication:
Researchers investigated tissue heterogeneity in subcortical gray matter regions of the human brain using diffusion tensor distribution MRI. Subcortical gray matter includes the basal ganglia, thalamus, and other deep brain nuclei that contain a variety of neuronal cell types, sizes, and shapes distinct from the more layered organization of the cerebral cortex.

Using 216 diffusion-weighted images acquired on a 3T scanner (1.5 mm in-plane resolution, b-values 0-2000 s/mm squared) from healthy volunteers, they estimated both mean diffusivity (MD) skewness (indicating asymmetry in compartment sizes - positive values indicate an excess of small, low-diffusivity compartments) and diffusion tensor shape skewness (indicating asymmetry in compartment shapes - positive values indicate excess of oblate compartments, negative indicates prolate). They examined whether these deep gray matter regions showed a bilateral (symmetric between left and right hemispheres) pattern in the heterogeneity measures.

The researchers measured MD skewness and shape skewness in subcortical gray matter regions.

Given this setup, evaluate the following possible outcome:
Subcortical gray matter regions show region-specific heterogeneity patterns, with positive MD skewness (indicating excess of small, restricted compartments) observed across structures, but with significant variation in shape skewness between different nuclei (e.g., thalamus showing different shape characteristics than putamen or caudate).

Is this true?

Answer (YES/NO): NO